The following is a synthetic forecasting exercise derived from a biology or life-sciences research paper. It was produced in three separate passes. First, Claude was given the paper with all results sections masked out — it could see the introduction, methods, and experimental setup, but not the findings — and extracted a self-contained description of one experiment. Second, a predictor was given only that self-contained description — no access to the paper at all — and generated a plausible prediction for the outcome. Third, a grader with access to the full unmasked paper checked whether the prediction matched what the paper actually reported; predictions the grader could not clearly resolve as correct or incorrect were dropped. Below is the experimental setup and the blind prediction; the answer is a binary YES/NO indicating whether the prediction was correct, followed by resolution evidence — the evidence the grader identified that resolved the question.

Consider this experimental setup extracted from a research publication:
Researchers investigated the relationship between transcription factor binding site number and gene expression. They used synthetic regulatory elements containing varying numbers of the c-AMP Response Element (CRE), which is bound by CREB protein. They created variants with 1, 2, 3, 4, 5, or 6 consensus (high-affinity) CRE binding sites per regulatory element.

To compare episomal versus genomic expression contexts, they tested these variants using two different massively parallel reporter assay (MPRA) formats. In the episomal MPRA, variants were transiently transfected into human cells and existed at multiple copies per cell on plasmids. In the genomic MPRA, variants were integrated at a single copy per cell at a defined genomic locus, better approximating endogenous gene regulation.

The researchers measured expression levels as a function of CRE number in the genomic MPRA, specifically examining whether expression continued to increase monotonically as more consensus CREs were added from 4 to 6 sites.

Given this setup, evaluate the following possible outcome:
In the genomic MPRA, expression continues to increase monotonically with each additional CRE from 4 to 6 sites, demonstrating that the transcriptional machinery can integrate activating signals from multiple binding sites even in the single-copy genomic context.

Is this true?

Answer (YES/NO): NO